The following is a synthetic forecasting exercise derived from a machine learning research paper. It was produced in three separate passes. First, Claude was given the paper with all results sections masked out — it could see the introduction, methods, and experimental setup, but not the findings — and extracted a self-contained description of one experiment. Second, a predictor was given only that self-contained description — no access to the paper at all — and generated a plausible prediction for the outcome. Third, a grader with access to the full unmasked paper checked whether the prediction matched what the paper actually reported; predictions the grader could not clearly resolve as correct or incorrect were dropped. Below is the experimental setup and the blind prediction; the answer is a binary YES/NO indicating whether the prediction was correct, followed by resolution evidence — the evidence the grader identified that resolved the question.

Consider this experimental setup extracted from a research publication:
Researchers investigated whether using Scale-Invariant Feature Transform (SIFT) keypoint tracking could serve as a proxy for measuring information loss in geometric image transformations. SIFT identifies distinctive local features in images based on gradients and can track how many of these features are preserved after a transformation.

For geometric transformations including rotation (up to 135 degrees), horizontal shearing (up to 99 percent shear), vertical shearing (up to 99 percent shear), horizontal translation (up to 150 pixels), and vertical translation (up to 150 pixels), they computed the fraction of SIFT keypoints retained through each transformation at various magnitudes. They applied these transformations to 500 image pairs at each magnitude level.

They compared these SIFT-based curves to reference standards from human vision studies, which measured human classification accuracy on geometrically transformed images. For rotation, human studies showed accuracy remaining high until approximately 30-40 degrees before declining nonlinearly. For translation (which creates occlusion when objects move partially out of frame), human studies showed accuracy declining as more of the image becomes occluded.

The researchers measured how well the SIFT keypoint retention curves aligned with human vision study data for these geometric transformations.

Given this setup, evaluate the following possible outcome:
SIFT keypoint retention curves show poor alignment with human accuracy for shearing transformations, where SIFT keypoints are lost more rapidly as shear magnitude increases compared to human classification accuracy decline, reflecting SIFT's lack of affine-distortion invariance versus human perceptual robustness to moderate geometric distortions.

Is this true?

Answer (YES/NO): NO